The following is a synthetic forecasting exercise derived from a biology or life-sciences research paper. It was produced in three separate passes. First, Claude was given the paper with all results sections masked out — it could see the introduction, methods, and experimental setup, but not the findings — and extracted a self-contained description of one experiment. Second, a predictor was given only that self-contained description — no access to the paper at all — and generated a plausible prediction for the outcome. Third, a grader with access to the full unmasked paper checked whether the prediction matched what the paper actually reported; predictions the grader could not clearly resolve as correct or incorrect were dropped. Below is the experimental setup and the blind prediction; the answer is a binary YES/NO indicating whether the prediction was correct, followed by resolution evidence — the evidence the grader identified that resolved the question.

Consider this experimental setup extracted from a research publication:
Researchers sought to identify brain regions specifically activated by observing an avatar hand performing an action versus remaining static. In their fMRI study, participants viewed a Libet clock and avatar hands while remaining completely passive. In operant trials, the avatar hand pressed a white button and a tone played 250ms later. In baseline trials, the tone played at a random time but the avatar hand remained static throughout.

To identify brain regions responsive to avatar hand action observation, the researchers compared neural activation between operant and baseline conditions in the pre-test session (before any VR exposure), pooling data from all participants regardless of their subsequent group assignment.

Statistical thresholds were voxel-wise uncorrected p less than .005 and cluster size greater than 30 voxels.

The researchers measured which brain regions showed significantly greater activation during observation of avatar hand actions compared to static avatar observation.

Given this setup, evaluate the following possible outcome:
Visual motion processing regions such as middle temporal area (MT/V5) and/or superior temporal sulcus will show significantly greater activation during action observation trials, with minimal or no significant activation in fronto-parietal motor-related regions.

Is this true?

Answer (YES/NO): YES